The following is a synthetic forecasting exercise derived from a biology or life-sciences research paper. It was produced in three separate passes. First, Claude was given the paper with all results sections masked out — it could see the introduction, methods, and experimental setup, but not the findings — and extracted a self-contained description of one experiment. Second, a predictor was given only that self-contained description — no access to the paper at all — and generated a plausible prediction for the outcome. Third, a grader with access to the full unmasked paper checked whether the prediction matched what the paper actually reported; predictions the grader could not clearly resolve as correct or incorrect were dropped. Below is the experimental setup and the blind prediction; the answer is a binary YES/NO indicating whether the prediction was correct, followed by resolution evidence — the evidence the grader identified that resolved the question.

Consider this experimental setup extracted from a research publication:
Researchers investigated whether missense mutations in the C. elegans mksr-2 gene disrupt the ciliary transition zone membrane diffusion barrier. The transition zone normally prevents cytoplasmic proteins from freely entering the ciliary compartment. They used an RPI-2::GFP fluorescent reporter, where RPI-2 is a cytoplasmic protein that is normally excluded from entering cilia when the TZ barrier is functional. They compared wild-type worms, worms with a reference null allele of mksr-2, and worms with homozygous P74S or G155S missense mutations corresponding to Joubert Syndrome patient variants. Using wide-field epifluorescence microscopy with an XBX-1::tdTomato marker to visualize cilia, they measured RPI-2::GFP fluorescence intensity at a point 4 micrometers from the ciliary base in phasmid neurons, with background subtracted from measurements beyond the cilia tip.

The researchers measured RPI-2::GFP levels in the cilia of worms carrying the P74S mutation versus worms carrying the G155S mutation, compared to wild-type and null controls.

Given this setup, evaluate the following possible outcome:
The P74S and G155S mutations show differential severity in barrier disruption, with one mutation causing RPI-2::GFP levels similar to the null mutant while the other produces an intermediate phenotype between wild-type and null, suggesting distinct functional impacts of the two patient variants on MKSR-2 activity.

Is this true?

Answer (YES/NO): NO